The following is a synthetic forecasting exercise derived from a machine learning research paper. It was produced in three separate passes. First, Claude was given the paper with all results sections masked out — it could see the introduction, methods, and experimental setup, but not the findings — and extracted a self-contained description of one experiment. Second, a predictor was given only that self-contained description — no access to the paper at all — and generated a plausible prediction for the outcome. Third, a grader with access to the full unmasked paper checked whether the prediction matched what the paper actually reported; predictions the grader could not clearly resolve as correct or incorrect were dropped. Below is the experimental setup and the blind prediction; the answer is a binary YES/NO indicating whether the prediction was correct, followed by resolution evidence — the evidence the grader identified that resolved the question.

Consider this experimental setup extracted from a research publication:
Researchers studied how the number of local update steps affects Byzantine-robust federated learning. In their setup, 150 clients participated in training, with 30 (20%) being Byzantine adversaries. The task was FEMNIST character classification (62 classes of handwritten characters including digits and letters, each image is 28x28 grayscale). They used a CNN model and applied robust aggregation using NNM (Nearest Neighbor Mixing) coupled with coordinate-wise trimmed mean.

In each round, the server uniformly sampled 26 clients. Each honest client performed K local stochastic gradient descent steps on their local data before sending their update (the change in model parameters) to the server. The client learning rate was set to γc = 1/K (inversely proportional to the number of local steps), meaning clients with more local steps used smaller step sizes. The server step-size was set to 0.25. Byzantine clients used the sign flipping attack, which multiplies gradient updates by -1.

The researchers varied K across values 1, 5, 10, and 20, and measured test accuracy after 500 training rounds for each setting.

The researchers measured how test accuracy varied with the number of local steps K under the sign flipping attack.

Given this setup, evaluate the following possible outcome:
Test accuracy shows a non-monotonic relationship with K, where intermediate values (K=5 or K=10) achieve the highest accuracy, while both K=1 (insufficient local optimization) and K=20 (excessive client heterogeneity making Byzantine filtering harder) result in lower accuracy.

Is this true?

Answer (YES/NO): NO